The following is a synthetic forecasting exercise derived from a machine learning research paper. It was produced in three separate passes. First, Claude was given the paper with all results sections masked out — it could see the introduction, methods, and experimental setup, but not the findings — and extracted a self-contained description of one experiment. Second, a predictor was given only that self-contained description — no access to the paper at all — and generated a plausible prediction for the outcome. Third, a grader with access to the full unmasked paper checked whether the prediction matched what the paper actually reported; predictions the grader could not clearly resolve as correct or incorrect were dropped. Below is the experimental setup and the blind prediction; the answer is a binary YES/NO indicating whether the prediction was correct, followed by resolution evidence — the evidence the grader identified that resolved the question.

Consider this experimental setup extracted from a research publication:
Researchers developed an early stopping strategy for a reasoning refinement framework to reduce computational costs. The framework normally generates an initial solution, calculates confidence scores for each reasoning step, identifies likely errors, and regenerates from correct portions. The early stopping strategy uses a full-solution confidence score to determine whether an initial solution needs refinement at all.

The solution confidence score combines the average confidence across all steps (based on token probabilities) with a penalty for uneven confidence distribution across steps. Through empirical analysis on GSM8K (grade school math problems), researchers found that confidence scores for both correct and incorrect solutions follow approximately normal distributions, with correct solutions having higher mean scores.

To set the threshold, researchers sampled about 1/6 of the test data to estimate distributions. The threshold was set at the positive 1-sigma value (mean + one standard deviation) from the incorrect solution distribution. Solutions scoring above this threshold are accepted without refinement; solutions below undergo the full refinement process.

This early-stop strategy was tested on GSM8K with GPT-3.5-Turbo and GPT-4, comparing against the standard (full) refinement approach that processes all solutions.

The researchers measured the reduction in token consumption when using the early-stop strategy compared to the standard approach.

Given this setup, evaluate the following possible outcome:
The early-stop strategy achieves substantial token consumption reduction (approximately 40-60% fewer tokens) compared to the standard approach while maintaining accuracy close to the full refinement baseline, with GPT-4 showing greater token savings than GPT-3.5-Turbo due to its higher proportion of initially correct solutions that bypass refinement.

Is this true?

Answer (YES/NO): NO